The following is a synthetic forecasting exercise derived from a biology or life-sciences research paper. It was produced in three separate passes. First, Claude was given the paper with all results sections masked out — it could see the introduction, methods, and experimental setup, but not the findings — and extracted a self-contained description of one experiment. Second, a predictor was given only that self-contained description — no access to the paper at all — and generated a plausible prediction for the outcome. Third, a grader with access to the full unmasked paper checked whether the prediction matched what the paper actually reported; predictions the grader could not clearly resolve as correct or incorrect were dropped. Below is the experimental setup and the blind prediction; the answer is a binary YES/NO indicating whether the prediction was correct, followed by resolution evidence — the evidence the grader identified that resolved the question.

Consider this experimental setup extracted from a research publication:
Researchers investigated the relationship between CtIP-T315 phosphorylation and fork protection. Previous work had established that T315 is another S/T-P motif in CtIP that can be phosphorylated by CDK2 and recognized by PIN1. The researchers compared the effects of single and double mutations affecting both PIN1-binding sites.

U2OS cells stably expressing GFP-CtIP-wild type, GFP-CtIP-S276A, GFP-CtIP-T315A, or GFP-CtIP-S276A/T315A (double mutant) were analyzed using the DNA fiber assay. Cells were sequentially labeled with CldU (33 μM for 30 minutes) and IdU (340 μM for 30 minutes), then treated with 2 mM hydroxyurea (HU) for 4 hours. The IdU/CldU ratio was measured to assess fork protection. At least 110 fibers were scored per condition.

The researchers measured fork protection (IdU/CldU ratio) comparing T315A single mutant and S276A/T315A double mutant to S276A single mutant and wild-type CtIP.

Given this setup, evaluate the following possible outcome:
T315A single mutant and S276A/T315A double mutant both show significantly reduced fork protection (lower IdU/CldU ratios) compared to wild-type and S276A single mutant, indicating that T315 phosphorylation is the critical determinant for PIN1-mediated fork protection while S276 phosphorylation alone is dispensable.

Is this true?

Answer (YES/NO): NO